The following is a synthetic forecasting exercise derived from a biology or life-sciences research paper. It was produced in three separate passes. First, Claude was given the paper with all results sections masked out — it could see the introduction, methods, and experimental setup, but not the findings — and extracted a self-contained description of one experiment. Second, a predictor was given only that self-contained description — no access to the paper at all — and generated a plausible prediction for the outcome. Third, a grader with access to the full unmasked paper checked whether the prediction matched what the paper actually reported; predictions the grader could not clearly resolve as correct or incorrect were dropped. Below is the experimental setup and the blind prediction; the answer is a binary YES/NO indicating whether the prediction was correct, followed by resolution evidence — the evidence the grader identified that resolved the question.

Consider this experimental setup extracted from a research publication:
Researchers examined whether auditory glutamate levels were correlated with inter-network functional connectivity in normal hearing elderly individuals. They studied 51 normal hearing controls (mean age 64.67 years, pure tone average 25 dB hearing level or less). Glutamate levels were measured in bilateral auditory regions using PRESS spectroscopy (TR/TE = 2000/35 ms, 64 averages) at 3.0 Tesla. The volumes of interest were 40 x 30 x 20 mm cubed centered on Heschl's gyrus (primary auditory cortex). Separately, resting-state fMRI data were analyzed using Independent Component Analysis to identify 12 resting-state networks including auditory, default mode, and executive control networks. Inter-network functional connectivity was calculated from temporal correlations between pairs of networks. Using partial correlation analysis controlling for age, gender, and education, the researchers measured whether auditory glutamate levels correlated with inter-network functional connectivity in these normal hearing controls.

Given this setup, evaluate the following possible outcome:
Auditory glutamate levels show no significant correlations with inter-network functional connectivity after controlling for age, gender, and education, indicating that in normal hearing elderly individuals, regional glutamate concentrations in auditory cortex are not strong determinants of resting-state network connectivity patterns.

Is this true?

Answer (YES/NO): YES